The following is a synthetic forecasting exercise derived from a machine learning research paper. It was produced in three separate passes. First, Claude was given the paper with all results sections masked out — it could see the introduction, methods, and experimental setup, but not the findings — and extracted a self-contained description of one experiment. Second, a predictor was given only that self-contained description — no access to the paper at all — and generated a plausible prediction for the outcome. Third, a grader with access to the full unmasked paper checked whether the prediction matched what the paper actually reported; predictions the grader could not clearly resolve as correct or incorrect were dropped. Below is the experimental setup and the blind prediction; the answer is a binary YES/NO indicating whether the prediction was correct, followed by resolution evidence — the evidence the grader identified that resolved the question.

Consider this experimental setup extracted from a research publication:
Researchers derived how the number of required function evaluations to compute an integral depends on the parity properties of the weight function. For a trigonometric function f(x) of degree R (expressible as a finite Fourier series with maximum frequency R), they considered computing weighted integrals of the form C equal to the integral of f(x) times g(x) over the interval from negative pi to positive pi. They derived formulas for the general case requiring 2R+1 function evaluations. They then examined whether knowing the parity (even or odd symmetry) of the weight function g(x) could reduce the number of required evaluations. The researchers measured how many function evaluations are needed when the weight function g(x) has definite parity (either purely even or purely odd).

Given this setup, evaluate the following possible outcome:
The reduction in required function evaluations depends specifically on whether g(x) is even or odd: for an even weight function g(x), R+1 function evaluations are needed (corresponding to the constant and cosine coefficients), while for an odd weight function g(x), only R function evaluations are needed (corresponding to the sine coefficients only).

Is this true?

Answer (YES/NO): NO